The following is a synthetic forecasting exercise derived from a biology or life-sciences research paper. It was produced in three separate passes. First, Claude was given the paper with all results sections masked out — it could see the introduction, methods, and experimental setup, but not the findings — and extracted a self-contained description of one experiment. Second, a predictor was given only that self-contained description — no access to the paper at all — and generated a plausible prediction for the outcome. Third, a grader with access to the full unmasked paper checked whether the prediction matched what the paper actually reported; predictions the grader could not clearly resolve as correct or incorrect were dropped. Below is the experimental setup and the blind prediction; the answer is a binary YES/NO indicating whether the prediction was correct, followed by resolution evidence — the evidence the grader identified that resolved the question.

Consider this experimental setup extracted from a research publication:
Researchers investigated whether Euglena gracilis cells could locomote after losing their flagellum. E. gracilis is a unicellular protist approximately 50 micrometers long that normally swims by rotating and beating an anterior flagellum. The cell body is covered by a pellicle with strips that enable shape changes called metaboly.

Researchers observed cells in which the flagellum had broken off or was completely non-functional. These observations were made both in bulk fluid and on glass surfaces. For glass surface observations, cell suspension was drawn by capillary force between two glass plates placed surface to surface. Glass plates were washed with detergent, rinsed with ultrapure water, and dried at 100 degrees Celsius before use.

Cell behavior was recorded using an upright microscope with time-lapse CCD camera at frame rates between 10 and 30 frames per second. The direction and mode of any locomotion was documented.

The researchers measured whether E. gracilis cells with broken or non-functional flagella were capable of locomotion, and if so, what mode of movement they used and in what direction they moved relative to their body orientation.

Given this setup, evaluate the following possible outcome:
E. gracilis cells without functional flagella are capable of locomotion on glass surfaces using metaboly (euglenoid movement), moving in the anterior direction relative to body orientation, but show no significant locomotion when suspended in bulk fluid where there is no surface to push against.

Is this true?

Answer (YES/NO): NO